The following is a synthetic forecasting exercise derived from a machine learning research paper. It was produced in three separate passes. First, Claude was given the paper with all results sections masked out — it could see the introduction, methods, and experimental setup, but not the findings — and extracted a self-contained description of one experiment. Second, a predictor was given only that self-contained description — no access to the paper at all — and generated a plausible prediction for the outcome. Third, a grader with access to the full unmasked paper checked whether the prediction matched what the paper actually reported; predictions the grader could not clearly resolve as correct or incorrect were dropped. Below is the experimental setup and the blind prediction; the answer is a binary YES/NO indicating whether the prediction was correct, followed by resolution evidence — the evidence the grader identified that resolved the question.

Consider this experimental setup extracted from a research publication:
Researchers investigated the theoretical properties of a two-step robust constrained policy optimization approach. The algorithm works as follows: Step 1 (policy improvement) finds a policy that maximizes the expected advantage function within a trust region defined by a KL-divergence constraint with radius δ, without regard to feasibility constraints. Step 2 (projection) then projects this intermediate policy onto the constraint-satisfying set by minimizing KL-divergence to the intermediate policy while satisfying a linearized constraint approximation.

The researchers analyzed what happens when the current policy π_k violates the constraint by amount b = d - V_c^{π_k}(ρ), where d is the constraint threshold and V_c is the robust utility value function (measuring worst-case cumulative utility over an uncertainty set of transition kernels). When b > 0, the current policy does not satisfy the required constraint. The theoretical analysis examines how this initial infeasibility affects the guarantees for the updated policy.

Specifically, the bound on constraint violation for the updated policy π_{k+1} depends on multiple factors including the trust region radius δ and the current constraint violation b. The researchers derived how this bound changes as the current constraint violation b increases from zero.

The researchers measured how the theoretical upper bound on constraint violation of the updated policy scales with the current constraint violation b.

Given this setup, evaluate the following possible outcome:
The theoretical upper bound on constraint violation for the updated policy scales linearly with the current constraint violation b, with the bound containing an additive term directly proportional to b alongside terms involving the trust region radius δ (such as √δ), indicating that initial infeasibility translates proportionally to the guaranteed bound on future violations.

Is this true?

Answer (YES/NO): NO